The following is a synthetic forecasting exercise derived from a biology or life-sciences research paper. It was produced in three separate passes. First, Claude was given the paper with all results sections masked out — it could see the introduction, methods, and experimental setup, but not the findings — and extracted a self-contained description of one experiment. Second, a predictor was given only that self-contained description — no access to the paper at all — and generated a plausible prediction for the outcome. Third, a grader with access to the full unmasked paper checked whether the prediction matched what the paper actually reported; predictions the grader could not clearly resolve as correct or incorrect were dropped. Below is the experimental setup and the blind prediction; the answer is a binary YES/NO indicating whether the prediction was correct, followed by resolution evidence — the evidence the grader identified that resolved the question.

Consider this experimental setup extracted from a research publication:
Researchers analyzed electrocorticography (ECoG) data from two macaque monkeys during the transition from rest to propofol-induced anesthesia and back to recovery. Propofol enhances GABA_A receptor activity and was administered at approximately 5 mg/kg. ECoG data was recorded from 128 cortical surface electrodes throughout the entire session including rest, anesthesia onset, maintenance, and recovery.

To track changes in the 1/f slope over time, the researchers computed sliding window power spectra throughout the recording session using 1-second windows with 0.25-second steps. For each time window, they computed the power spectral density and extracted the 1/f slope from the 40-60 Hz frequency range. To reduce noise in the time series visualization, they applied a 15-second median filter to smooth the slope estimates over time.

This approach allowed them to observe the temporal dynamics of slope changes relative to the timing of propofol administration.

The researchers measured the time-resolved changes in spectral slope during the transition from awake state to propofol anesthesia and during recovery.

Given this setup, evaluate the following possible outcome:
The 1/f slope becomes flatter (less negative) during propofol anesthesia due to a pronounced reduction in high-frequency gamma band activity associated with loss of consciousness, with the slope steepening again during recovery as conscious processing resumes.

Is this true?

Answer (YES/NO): NO